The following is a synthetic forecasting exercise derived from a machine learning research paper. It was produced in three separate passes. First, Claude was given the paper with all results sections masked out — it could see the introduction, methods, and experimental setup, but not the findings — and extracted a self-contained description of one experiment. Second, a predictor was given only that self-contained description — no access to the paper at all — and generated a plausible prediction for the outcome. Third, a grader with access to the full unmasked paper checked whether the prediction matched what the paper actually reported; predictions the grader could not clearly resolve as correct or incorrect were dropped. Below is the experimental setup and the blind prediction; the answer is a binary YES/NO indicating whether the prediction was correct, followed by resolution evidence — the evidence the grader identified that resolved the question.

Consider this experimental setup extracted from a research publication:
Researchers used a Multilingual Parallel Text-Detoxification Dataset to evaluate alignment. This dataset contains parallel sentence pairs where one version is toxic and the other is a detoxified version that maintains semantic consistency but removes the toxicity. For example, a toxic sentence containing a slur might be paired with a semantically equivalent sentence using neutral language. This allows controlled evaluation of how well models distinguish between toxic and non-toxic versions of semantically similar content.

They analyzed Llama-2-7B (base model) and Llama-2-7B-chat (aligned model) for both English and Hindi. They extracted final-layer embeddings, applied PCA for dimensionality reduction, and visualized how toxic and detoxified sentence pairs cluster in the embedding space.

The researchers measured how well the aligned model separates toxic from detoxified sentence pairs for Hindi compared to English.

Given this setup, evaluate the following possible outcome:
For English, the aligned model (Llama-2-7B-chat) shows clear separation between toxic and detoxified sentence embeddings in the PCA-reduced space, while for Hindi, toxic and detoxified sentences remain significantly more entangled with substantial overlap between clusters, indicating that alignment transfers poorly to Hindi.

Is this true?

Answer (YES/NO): YES